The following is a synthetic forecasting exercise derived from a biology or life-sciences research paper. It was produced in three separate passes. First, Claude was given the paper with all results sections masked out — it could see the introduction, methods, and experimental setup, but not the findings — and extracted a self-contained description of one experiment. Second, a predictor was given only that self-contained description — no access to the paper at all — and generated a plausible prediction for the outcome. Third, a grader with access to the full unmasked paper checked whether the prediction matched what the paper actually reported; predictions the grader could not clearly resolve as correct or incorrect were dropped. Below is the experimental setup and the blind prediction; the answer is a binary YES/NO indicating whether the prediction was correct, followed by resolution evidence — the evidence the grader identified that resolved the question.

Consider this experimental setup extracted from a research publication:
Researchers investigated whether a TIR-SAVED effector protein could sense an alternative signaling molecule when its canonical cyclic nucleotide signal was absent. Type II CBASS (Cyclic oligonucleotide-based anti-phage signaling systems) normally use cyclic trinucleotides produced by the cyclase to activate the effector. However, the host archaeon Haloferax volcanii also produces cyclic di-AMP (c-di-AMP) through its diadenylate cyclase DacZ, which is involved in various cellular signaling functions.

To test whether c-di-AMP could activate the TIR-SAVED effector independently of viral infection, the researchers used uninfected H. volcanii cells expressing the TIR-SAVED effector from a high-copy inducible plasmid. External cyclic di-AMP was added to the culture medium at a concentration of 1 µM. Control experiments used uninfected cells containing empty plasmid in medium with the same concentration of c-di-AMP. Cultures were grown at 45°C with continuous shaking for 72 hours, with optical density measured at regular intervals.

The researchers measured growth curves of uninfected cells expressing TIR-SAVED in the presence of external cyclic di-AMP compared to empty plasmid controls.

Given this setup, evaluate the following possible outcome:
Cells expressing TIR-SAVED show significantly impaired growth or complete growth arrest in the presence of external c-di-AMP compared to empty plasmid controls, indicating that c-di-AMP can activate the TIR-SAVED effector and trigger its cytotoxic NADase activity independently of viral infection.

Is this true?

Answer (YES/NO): YES